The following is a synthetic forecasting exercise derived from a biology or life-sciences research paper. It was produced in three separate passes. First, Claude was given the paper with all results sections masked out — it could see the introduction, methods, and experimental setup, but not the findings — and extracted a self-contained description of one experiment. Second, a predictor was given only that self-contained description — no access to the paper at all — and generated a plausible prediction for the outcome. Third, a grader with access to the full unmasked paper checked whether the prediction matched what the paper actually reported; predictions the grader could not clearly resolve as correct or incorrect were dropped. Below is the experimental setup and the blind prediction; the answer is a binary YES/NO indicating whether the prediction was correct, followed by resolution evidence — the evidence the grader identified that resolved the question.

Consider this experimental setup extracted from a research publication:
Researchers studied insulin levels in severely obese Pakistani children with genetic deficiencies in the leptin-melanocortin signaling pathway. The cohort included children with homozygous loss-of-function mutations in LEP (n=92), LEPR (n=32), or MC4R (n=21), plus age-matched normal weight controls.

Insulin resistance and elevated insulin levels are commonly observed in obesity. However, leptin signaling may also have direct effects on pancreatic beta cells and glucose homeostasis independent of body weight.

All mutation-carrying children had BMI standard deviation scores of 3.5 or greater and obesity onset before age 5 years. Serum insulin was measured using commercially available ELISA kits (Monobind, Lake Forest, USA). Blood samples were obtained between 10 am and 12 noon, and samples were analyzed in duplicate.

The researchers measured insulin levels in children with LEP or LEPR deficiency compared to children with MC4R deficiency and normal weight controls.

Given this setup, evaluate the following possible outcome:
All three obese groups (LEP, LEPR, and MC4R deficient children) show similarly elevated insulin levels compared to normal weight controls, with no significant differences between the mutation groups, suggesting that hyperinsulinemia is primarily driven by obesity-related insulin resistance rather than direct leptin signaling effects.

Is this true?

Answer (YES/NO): NO